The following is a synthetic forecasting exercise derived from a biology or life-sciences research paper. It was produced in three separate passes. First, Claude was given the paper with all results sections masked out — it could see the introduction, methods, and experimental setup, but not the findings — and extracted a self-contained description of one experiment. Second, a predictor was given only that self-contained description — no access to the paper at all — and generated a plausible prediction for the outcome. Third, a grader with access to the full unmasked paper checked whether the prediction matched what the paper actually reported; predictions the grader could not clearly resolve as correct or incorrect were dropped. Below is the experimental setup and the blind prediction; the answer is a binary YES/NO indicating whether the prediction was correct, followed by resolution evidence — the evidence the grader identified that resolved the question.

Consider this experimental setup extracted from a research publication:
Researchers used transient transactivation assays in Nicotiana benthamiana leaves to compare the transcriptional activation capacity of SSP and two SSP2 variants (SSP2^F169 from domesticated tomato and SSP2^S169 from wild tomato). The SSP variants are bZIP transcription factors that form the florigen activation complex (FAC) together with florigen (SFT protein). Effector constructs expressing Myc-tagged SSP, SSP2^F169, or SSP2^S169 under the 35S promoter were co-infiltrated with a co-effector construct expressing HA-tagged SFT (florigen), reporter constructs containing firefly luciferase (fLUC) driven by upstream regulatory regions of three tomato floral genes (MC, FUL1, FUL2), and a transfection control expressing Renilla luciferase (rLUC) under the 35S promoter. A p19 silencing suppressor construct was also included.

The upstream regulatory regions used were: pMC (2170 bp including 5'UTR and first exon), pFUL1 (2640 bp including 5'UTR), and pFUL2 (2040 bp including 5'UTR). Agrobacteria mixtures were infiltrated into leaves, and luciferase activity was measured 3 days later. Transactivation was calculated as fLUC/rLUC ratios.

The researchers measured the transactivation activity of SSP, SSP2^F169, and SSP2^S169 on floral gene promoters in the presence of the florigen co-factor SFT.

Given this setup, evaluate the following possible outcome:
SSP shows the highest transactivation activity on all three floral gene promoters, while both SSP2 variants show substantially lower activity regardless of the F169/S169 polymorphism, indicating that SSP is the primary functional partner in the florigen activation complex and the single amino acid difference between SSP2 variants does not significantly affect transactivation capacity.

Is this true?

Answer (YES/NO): NO